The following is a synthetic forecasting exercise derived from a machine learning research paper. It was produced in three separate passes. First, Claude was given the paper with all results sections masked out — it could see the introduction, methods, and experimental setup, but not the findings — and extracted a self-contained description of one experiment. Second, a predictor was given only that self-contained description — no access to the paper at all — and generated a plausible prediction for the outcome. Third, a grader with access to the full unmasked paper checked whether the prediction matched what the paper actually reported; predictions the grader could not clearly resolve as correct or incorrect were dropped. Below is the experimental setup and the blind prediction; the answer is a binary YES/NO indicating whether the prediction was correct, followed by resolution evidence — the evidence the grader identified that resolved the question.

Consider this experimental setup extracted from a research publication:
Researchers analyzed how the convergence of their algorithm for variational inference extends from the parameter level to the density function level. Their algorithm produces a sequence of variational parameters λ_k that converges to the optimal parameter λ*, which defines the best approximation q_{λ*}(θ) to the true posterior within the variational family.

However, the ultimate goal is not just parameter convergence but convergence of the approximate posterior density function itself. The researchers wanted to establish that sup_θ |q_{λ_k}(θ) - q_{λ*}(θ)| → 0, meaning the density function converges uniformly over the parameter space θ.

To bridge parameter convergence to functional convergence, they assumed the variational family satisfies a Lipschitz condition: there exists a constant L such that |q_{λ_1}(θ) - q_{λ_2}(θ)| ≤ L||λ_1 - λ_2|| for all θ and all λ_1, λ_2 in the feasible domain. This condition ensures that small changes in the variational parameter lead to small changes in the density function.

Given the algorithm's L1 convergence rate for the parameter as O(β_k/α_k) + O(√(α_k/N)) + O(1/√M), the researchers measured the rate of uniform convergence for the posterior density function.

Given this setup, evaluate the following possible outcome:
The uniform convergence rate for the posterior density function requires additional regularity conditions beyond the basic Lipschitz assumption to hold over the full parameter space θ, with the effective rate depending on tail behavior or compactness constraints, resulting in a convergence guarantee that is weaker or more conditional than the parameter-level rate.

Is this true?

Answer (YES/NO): NO